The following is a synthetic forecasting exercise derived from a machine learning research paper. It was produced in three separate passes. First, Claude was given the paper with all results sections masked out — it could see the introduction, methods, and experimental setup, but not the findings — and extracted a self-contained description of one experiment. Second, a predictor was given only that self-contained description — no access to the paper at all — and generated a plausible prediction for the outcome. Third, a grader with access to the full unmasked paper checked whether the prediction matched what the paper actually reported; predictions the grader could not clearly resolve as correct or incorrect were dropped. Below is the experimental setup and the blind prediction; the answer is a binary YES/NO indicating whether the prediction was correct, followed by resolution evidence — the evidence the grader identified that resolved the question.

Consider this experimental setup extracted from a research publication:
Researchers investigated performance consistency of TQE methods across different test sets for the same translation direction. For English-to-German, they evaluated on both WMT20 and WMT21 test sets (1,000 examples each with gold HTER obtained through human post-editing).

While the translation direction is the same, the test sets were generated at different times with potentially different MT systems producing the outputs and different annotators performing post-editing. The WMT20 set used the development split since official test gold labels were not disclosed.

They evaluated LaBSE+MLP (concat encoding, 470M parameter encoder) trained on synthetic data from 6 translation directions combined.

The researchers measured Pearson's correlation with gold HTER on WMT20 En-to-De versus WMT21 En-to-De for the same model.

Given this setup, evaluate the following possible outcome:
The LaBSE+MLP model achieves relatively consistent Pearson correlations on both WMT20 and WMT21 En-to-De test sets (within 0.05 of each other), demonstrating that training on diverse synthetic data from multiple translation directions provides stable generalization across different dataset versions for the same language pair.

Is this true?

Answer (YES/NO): NO